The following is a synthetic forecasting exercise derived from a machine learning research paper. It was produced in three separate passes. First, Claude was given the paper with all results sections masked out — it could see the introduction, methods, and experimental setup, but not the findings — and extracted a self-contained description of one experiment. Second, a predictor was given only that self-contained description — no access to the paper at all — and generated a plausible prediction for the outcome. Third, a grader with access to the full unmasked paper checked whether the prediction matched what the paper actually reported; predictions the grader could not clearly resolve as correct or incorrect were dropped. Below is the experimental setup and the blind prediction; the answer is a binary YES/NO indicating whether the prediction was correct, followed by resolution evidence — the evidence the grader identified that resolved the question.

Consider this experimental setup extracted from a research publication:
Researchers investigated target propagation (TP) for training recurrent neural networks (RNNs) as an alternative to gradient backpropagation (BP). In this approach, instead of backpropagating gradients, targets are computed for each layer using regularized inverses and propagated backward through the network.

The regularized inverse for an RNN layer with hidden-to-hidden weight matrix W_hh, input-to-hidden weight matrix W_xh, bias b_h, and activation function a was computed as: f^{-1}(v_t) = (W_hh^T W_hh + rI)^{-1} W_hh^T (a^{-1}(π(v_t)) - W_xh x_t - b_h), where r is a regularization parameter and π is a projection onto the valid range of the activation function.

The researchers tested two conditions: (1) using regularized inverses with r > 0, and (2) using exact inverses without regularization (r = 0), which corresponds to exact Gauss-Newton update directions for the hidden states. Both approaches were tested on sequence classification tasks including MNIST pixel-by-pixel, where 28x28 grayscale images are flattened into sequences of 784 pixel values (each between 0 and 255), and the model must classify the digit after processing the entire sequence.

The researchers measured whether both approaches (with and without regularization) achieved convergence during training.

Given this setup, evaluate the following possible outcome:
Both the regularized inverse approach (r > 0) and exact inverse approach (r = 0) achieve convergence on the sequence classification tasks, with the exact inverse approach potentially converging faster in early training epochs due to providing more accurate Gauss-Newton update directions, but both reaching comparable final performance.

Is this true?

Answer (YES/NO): NO